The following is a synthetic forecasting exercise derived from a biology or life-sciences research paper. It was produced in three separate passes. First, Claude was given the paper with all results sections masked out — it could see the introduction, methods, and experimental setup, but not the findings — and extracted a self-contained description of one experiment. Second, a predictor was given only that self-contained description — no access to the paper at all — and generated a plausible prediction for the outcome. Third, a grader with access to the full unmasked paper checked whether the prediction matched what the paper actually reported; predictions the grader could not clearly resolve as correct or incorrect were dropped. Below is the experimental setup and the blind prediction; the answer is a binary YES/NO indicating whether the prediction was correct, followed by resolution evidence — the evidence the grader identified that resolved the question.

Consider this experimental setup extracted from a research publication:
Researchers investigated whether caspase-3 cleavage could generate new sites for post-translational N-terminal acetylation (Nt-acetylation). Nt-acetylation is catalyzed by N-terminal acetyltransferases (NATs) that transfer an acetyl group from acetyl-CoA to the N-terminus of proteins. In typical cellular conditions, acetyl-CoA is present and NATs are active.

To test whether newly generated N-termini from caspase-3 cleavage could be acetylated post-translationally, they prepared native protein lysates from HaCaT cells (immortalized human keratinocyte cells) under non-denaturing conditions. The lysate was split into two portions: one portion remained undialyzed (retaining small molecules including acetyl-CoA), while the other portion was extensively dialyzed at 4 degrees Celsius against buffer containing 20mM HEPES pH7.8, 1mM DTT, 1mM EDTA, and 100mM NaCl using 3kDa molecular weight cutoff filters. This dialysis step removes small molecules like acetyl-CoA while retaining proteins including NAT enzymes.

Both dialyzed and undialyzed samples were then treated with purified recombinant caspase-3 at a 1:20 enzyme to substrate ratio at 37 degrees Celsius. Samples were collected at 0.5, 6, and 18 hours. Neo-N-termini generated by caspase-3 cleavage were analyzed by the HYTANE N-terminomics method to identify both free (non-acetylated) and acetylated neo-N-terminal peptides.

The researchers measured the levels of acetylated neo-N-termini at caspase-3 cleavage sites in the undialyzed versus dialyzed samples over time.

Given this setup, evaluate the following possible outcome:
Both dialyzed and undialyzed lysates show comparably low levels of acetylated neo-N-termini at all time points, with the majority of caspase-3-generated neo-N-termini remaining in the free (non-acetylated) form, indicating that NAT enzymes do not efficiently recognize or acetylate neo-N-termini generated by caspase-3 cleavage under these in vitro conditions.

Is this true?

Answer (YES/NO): NO